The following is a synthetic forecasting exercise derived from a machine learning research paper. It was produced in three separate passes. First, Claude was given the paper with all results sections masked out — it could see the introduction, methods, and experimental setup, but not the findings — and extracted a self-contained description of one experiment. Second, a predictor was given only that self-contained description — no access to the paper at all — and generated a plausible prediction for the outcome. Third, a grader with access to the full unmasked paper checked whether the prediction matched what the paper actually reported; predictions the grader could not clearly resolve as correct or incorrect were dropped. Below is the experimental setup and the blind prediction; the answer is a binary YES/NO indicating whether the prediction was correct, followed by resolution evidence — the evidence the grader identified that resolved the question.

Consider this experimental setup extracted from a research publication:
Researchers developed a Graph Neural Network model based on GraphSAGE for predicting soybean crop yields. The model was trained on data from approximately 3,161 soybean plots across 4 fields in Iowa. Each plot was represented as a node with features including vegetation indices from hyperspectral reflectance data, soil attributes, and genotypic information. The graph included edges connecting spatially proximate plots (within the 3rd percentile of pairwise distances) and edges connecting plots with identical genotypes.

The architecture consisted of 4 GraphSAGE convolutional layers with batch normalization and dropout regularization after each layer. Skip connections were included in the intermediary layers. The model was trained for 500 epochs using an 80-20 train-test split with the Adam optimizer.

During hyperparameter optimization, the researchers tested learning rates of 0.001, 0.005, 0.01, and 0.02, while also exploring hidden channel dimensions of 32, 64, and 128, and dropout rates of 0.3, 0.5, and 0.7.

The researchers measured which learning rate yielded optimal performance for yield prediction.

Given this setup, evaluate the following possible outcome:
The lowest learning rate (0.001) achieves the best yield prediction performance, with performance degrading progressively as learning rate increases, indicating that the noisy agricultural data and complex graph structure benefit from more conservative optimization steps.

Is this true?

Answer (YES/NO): NO